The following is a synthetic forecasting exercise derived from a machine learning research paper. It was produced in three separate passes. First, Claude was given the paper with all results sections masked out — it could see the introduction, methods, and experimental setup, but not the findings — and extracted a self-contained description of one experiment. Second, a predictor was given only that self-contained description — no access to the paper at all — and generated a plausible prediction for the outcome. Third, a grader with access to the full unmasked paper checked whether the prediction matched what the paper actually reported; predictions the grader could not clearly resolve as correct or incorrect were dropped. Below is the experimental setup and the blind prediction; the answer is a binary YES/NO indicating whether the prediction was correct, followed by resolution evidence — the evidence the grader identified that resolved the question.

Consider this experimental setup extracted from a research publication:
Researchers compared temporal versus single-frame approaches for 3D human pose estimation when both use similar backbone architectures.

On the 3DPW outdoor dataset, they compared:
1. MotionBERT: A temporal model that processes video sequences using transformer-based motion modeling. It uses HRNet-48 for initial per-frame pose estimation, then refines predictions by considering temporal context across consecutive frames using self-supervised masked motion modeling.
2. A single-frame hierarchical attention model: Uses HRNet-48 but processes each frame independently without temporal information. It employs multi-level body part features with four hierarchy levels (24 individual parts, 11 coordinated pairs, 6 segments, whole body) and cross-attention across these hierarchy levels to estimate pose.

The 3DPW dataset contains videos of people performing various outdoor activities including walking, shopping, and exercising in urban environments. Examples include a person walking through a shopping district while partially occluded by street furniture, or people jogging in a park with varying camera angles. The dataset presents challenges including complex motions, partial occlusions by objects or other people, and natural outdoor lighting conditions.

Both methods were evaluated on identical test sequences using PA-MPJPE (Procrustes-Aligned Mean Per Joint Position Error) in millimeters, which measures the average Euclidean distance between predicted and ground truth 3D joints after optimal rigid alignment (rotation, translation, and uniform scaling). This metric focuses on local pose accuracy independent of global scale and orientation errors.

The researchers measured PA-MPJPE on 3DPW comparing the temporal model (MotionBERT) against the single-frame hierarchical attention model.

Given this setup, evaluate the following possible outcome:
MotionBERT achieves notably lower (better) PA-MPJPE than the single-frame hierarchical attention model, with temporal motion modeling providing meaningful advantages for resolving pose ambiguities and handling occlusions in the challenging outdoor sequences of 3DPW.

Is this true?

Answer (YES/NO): NO